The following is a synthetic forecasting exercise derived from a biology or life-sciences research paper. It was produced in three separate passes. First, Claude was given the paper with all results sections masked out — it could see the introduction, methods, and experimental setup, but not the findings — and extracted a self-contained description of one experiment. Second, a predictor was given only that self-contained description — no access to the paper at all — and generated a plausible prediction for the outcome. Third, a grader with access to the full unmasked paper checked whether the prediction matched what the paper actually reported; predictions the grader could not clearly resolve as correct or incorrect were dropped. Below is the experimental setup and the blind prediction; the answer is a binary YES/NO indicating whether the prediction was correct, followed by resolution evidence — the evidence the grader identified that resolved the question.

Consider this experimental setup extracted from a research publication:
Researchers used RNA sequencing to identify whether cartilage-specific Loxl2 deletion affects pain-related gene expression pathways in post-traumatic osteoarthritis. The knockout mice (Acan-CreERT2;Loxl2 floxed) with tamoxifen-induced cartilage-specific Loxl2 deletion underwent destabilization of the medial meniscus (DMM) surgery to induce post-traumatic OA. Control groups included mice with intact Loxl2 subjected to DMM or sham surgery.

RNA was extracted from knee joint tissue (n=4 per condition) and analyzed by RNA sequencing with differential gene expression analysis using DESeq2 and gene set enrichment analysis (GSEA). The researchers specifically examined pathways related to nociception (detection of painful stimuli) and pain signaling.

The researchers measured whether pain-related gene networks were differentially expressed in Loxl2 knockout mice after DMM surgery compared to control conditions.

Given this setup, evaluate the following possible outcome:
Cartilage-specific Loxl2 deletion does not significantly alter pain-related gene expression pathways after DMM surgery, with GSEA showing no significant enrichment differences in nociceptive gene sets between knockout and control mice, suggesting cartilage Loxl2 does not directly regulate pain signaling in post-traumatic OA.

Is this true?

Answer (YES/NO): NO